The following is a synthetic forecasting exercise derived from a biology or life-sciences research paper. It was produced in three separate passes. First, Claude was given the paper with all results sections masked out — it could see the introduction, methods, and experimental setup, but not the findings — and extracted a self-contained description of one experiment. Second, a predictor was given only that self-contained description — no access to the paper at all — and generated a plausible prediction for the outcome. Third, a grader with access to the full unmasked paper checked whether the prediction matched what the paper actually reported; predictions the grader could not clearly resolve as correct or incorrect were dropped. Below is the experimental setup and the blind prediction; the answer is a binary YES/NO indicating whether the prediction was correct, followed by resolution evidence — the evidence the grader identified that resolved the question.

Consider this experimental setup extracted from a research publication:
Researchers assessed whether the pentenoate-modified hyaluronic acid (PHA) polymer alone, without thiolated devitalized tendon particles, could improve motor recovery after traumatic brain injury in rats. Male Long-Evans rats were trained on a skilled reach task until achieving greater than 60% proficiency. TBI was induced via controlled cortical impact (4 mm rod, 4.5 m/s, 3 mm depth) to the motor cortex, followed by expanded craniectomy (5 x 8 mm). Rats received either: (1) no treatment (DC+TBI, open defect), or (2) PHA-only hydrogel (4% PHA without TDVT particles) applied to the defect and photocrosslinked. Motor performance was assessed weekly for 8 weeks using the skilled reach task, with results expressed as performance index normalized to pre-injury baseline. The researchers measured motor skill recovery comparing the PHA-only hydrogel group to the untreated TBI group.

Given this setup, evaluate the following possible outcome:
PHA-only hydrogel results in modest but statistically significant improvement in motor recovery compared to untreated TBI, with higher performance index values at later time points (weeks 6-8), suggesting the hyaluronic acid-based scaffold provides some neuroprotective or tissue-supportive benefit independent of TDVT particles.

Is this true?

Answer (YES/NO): NO